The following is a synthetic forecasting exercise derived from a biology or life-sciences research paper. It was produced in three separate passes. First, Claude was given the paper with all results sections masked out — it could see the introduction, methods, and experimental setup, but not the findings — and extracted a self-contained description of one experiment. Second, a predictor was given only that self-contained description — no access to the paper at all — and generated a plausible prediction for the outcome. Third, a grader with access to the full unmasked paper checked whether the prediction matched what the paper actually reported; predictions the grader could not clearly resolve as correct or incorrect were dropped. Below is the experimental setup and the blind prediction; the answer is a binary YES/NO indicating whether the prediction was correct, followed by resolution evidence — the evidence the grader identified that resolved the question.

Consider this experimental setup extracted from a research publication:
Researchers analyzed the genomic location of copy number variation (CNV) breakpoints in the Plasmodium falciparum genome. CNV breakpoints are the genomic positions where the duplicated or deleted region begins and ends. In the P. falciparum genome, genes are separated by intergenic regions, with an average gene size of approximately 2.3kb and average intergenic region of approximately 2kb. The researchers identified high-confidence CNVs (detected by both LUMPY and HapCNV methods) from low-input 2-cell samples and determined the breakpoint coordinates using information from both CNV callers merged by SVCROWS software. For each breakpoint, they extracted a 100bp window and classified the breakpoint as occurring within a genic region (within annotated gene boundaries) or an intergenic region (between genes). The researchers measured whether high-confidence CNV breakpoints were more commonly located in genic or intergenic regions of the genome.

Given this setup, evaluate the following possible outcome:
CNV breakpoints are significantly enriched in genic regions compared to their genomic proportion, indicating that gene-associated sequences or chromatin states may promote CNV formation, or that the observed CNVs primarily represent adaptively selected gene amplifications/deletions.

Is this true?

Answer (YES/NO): NO